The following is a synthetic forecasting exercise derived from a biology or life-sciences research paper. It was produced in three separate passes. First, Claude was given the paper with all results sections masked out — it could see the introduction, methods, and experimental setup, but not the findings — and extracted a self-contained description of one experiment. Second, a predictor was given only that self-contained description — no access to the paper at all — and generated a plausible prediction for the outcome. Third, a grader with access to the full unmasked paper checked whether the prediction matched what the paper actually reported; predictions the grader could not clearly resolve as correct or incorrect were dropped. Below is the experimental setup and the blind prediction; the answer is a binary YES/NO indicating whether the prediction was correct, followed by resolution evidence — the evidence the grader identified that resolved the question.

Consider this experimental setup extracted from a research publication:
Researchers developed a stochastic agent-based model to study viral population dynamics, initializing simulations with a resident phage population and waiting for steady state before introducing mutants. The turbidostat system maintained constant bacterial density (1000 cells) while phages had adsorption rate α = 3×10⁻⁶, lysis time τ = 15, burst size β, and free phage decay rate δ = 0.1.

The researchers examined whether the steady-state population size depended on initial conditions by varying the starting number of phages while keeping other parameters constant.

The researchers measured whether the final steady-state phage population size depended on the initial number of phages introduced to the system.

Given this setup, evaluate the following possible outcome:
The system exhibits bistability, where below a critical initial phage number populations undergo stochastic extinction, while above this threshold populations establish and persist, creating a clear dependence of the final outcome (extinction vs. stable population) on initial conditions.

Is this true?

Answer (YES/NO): NO